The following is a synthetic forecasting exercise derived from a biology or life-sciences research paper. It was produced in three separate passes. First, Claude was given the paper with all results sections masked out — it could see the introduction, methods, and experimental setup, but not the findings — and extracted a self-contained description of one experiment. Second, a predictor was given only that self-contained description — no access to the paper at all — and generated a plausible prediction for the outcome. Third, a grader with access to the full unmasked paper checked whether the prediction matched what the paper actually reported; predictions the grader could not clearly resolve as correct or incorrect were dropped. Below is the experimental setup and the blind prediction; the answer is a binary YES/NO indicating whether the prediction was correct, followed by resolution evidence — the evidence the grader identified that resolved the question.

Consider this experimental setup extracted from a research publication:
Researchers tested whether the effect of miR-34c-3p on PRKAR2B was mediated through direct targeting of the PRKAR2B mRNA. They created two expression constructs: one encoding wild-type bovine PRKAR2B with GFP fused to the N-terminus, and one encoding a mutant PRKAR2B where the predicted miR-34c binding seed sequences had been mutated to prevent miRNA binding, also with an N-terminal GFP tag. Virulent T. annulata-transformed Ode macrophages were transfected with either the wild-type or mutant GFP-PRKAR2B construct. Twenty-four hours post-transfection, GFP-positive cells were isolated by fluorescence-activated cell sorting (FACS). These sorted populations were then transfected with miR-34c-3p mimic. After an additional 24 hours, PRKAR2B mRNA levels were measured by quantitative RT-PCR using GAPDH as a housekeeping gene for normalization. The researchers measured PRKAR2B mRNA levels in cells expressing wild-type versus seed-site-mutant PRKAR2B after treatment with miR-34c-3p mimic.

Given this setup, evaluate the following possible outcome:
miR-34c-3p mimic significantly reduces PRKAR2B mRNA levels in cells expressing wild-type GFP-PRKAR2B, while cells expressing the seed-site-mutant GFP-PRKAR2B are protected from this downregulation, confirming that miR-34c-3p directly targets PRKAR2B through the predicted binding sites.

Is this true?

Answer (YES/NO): YES